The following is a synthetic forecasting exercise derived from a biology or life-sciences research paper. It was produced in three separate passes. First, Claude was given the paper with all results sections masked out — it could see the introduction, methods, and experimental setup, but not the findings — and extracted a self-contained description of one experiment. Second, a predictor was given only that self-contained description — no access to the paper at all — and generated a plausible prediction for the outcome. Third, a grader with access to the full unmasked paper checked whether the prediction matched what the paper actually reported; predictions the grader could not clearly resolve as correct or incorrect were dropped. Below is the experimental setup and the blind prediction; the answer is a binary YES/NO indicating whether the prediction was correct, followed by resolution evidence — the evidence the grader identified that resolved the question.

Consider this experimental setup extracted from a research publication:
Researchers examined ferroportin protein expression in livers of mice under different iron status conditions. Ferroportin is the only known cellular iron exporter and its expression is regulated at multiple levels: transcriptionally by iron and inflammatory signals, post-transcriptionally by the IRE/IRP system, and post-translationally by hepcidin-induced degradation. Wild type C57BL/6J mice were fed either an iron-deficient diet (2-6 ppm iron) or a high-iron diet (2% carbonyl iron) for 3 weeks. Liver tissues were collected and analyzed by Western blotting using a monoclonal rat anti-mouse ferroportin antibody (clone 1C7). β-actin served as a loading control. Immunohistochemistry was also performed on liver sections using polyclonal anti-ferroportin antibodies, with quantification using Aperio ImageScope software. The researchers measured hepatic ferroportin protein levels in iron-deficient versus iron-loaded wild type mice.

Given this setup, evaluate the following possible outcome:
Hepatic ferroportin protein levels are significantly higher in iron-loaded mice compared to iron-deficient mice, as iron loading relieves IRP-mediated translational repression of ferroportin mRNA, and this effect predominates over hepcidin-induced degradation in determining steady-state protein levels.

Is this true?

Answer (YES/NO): NO